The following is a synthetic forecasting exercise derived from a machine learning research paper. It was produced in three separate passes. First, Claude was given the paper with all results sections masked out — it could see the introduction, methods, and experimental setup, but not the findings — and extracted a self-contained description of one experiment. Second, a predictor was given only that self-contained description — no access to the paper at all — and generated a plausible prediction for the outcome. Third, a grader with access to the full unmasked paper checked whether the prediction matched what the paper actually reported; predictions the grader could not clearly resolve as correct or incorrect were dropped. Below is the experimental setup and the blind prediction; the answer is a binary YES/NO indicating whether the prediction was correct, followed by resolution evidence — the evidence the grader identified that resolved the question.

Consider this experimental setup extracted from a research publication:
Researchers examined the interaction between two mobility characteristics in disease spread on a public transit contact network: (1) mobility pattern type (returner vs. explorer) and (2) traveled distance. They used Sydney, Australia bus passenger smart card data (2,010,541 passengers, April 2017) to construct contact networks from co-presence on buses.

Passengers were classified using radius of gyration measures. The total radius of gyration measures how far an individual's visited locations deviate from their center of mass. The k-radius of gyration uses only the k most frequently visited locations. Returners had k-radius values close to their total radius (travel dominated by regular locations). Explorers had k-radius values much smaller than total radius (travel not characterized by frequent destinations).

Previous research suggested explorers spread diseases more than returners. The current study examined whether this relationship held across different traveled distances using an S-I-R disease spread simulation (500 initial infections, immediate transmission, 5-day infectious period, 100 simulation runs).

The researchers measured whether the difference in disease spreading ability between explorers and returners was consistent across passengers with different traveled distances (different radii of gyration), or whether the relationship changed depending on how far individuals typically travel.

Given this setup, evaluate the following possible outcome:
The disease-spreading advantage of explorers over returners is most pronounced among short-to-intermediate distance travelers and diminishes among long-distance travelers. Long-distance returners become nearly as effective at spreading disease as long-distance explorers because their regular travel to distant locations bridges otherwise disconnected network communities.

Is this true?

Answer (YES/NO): NO